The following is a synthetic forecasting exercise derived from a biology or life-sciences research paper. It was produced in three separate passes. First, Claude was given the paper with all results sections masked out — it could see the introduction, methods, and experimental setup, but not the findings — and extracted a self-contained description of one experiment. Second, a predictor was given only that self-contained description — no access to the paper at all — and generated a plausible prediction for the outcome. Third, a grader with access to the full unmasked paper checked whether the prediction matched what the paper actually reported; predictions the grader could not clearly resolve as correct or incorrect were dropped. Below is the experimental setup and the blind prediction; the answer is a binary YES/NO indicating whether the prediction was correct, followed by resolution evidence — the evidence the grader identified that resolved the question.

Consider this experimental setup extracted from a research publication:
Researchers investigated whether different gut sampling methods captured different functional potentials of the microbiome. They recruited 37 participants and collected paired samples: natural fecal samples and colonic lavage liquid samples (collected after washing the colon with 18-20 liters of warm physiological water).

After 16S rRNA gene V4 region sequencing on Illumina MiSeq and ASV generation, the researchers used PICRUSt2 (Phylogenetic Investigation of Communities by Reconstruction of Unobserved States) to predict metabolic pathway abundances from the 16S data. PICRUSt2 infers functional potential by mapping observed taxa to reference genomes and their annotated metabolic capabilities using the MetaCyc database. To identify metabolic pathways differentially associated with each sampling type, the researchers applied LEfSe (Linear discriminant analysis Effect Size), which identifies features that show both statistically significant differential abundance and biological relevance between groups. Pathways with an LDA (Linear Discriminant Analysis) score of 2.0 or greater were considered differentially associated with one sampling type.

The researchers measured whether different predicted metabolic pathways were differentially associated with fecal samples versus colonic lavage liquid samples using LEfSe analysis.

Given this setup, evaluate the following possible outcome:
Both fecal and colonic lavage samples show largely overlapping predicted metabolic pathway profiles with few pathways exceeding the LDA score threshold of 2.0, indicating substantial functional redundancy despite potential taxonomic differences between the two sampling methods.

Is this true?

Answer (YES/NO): NO